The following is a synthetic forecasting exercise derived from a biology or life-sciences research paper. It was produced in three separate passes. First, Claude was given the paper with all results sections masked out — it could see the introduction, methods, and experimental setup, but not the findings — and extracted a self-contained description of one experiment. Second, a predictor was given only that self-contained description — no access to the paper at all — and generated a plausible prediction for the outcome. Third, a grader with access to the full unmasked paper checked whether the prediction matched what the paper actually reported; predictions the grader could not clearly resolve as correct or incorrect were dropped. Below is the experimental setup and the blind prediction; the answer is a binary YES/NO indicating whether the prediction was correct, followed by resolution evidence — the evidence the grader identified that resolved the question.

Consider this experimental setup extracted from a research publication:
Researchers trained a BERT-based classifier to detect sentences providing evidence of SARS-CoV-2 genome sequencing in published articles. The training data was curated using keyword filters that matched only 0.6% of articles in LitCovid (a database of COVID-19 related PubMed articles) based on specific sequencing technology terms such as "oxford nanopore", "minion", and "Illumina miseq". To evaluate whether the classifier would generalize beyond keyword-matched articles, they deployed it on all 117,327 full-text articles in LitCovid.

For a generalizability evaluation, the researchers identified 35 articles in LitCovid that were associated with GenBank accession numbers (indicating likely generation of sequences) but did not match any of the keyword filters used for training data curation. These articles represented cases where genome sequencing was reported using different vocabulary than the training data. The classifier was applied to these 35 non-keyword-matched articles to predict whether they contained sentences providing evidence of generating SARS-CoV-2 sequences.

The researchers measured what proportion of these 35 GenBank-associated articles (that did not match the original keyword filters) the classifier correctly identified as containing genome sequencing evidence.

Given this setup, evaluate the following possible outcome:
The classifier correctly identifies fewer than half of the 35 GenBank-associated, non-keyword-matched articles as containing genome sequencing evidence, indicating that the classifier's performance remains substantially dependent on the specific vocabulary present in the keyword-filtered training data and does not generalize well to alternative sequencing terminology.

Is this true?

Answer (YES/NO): NO